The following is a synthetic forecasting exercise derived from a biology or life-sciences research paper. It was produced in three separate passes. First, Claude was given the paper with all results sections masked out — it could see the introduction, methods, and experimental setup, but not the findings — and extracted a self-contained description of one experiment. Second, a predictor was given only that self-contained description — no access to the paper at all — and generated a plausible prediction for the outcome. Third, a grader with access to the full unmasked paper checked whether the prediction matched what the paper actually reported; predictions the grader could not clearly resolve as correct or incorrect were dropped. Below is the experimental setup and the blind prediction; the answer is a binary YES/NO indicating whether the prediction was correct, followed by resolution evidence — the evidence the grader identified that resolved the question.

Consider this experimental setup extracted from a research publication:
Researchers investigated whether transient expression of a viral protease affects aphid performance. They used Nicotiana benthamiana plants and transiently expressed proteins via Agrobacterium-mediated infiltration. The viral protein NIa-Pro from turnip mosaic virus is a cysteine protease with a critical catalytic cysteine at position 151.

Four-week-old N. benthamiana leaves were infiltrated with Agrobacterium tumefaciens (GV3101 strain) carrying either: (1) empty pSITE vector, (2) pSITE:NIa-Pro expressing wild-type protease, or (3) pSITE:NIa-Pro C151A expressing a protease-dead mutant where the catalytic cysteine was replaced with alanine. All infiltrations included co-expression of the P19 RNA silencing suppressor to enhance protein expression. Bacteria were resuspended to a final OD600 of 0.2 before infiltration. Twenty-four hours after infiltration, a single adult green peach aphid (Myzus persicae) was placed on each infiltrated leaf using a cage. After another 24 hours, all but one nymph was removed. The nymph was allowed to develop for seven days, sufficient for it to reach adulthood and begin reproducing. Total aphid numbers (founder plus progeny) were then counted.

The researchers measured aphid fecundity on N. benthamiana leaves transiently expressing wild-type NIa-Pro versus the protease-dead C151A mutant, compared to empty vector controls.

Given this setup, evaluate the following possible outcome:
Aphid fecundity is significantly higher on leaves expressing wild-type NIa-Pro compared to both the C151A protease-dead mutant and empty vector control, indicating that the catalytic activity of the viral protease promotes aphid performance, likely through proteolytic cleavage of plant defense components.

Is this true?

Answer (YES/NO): YES